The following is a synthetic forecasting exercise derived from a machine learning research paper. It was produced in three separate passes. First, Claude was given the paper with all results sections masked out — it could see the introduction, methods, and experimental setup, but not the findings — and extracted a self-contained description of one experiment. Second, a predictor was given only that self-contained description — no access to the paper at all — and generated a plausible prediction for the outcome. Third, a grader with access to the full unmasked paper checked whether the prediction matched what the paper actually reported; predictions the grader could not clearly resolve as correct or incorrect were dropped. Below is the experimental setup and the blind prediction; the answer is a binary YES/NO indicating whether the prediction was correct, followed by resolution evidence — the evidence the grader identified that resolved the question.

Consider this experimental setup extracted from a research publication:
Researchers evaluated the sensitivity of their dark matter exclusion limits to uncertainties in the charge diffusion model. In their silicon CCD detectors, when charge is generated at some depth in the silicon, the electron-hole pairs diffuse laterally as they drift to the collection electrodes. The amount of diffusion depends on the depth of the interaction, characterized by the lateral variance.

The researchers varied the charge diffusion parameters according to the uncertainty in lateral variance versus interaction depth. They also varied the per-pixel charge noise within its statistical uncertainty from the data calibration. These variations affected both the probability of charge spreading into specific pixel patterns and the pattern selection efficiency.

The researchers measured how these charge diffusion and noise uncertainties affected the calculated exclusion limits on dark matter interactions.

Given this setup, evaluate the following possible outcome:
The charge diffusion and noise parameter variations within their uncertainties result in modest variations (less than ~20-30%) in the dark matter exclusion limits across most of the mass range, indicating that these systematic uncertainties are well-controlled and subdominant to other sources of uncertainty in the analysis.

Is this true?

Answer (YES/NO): YES